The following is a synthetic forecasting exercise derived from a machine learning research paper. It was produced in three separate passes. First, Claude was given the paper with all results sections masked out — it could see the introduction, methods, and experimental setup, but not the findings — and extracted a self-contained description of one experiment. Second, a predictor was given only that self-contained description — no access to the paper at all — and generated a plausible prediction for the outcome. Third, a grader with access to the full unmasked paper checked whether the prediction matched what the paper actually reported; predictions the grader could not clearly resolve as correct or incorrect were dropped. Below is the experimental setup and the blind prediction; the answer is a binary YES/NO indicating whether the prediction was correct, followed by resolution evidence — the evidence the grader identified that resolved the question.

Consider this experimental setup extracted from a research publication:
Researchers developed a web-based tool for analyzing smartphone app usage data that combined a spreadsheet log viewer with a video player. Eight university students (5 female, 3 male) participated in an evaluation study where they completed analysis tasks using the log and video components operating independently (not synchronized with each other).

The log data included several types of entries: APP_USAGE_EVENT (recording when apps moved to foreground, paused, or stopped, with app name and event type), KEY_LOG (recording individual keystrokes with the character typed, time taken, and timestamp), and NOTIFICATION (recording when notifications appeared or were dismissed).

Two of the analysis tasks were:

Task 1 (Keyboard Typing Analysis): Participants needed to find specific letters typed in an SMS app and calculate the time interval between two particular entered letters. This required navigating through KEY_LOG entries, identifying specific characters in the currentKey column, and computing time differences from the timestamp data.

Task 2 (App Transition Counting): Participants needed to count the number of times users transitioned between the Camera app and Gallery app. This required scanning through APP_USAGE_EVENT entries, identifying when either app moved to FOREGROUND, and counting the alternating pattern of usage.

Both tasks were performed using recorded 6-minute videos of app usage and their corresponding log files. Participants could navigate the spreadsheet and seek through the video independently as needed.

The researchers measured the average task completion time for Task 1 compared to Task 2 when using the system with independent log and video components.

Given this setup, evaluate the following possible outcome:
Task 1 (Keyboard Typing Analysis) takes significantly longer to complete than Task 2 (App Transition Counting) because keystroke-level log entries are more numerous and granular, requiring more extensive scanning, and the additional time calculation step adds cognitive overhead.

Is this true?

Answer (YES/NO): NO